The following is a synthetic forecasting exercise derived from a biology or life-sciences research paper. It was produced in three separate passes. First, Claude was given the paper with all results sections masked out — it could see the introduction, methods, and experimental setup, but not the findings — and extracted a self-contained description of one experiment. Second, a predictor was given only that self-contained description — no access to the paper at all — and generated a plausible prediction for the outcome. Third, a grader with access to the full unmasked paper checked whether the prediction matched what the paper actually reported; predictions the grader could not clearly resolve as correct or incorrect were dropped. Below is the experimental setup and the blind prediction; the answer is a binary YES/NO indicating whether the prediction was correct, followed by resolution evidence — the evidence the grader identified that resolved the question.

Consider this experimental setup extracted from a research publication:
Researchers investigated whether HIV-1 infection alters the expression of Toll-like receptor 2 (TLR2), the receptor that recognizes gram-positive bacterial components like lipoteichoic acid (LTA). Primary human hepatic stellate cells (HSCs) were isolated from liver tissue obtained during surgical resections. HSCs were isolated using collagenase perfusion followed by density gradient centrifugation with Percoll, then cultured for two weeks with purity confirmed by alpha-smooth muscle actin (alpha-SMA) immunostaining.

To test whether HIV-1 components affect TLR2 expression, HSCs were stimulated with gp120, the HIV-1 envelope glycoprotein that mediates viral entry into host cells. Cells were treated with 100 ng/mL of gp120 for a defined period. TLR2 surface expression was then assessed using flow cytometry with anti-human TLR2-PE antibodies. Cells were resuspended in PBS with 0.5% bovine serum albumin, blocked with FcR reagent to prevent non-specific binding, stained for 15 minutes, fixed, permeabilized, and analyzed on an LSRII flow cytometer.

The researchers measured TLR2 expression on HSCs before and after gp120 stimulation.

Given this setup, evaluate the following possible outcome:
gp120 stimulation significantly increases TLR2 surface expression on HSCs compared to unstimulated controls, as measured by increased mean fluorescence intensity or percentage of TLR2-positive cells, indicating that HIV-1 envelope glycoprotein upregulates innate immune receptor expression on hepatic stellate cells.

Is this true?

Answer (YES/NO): NO